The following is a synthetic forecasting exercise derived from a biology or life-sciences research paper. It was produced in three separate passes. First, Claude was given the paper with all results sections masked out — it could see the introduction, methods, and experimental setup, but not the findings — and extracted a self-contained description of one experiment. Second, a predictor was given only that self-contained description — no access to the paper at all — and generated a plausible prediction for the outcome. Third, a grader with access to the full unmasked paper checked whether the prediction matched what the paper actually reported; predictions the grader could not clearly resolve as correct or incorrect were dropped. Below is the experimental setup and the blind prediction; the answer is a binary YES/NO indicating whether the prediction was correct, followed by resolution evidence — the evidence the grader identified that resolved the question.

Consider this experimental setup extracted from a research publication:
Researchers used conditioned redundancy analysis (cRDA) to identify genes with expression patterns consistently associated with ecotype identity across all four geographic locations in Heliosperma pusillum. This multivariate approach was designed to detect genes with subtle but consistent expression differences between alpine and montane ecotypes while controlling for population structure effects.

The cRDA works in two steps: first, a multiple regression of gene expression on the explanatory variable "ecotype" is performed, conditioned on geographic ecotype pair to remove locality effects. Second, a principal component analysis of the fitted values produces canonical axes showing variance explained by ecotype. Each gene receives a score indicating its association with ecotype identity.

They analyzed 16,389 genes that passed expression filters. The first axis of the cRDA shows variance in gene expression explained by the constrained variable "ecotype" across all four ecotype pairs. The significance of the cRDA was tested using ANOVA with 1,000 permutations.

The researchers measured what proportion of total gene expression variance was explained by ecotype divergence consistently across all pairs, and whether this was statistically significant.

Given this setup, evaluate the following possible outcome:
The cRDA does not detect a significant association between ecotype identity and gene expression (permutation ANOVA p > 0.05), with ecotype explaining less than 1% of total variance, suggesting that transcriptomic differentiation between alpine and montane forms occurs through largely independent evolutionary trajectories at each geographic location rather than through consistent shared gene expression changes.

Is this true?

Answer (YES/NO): NO